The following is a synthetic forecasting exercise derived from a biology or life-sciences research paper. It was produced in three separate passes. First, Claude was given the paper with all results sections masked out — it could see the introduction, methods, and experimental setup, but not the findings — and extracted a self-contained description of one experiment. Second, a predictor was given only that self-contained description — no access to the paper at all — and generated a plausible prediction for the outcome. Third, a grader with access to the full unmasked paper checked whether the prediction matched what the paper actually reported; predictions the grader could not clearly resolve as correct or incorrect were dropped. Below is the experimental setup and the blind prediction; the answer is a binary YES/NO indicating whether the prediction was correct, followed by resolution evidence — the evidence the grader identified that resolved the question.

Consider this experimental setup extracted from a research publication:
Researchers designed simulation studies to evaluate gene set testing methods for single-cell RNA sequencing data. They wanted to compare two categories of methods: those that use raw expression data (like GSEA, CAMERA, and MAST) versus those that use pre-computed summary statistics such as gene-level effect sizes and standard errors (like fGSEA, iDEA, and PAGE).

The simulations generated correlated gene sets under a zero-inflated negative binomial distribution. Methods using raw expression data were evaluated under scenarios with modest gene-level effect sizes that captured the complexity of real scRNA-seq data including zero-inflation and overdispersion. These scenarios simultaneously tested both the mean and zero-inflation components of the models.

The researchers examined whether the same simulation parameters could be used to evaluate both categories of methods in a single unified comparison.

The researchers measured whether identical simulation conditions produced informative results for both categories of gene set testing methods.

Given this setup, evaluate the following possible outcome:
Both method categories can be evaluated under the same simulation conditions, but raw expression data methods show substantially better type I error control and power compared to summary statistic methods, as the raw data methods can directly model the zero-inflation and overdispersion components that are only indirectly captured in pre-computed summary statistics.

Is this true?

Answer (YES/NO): NO